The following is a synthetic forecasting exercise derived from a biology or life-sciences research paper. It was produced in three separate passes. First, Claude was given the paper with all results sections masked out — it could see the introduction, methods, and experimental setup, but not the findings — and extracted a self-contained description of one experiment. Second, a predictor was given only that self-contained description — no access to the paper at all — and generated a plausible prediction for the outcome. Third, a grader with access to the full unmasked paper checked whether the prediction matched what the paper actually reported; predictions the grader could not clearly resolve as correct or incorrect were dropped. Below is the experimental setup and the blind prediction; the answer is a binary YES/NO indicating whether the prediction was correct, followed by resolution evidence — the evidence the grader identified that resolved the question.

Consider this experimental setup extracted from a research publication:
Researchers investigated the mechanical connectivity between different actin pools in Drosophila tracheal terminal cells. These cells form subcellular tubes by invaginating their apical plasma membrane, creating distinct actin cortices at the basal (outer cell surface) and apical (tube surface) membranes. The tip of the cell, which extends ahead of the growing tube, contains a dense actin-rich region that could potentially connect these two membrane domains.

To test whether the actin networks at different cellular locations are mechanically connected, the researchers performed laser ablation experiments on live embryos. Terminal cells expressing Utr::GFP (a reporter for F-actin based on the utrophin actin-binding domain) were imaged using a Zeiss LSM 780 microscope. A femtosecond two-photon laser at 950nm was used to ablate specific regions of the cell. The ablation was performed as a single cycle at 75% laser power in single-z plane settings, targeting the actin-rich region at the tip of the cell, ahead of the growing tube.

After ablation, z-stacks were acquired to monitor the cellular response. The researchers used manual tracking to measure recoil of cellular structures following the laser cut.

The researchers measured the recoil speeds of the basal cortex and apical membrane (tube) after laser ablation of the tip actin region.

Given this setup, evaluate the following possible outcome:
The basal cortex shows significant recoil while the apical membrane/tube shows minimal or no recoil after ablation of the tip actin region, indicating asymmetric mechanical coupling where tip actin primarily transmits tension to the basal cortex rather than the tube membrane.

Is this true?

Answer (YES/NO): NO